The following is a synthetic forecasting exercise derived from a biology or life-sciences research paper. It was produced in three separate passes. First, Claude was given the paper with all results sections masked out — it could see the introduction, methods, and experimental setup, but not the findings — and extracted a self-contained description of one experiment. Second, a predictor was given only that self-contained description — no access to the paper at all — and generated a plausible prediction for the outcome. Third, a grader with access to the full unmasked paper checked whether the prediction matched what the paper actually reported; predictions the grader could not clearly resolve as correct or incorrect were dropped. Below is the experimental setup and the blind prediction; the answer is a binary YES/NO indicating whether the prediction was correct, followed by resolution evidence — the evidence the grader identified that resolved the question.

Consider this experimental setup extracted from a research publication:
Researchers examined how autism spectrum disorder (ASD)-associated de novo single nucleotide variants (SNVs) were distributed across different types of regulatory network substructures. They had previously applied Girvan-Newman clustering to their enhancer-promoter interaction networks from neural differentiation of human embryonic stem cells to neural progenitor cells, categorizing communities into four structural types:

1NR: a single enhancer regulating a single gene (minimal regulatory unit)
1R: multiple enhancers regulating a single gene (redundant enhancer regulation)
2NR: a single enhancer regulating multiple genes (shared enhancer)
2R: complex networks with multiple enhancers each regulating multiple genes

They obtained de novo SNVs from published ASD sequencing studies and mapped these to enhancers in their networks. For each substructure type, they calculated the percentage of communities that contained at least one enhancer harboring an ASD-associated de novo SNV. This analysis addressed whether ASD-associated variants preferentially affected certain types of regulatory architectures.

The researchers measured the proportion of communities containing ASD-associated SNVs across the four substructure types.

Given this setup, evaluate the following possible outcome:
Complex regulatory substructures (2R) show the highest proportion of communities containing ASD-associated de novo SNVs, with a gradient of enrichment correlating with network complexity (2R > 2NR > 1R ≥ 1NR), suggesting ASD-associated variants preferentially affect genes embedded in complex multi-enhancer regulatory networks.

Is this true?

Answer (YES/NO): NO